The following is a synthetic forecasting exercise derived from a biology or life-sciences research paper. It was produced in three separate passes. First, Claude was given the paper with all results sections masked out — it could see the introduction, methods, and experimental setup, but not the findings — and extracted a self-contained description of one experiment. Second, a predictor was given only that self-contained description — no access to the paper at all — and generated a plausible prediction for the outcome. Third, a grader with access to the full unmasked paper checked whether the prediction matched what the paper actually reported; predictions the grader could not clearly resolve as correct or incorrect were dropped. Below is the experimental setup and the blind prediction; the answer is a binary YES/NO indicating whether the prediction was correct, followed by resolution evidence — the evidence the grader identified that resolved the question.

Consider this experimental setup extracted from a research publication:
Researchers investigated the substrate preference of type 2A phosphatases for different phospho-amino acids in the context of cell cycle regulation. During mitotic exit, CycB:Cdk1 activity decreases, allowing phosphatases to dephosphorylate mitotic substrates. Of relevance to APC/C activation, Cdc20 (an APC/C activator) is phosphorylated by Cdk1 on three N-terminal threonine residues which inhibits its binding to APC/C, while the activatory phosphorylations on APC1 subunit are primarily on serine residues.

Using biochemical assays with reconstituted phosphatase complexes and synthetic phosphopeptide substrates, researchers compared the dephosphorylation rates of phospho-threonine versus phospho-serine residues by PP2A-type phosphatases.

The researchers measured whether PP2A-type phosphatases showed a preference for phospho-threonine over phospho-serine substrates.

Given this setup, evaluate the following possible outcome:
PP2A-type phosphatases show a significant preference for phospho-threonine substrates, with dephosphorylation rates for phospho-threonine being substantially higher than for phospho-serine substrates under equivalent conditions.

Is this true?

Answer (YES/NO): YES